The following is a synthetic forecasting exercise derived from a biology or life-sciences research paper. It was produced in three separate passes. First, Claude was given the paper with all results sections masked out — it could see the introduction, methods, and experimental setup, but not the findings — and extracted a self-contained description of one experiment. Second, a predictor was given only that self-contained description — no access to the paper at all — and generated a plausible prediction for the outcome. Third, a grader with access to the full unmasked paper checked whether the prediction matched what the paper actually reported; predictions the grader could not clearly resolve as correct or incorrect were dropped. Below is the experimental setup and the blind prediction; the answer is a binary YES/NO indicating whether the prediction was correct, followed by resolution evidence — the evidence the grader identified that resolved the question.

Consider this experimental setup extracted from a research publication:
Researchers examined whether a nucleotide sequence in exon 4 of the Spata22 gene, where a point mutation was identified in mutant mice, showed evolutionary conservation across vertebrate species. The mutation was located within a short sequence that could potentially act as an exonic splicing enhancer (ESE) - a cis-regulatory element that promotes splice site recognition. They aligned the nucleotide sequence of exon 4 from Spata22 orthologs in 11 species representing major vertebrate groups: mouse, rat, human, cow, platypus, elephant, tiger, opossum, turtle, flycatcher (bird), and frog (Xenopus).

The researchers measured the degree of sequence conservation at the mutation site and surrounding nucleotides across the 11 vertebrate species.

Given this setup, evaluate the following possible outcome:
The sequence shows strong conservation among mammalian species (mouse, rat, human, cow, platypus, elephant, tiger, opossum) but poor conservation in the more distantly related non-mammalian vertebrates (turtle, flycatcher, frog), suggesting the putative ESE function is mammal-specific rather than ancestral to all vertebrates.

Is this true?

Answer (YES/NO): NO